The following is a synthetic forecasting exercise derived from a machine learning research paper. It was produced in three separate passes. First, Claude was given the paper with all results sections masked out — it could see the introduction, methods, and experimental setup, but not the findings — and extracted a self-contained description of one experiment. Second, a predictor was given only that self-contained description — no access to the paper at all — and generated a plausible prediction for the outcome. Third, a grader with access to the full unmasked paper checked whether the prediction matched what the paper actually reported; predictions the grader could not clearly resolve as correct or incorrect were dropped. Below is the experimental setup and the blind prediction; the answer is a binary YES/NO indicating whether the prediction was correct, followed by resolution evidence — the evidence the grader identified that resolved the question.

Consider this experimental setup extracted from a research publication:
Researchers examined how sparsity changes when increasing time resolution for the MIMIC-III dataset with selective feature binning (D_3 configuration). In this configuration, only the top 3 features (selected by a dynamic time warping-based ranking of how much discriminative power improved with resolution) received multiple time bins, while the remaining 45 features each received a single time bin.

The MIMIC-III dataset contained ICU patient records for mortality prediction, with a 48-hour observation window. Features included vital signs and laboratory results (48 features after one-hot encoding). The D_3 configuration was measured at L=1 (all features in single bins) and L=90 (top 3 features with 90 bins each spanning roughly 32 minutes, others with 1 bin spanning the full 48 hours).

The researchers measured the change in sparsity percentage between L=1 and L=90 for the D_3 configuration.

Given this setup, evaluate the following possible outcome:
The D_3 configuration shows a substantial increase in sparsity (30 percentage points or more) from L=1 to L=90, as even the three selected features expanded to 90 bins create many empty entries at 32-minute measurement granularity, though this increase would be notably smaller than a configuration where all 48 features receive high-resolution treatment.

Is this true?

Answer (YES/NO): NO